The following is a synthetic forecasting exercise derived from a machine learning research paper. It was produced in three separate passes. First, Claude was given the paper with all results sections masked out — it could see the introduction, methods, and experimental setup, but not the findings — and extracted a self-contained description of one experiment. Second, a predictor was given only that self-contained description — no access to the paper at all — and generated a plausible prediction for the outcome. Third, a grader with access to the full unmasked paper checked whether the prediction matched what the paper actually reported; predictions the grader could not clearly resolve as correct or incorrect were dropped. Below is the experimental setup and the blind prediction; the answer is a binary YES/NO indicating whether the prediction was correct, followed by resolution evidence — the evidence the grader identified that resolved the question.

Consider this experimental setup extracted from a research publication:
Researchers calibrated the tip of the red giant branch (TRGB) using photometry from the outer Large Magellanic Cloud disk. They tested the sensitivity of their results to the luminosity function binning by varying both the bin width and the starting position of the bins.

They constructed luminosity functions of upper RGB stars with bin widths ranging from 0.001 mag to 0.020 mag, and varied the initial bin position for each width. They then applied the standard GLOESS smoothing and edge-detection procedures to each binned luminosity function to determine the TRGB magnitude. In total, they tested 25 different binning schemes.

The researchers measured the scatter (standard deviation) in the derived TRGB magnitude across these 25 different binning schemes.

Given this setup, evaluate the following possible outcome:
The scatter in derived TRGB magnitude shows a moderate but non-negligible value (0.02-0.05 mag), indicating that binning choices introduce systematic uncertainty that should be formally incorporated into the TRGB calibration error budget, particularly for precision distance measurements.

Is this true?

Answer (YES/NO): NO